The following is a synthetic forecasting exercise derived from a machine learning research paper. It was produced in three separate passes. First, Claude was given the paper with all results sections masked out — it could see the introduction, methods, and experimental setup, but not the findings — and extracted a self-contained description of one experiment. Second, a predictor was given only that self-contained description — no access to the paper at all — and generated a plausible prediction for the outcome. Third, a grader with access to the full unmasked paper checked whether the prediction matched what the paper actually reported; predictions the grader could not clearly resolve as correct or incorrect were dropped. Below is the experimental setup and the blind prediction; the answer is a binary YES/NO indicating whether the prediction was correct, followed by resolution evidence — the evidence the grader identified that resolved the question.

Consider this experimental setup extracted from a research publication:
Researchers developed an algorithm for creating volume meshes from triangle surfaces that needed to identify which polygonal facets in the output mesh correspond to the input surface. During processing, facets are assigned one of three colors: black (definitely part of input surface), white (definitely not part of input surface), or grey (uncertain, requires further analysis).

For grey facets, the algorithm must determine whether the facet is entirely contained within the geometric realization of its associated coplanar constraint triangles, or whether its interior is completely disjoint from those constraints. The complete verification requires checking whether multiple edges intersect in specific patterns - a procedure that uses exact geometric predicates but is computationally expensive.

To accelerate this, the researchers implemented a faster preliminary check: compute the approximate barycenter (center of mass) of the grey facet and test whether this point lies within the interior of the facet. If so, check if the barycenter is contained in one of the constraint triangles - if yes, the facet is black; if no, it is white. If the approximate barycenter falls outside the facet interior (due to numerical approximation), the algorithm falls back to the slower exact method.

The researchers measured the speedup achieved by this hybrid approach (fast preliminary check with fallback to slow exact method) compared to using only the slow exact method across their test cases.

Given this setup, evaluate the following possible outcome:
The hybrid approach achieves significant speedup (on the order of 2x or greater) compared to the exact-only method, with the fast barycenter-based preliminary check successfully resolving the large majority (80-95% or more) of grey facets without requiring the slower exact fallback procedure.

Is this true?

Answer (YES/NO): YES